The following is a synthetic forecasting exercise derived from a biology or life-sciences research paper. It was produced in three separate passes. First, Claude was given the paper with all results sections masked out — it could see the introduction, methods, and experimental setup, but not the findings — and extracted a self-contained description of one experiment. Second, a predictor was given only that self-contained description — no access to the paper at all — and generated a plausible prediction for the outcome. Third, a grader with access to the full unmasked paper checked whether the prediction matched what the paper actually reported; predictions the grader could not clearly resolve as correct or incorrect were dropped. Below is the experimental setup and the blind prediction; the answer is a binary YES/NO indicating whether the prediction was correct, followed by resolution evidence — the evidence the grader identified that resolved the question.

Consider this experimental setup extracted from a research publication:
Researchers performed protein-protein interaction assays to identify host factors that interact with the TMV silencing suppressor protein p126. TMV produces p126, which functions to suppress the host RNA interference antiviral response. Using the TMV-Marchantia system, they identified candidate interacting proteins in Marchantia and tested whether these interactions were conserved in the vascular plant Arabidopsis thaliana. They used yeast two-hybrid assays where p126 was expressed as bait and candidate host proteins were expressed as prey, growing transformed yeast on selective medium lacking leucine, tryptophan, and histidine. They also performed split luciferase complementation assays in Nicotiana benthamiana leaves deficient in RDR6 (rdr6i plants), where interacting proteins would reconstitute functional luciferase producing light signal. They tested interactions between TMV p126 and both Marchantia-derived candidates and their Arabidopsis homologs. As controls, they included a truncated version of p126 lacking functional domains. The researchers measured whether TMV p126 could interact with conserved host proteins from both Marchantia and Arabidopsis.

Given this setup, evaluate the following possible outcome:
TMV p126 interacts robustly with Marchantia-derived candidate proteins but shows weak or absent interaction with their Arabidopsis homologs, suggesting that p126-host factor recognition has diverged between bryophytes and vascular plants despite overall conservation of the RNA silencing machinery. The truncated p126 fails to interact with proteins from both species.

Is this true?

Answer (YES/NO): NO